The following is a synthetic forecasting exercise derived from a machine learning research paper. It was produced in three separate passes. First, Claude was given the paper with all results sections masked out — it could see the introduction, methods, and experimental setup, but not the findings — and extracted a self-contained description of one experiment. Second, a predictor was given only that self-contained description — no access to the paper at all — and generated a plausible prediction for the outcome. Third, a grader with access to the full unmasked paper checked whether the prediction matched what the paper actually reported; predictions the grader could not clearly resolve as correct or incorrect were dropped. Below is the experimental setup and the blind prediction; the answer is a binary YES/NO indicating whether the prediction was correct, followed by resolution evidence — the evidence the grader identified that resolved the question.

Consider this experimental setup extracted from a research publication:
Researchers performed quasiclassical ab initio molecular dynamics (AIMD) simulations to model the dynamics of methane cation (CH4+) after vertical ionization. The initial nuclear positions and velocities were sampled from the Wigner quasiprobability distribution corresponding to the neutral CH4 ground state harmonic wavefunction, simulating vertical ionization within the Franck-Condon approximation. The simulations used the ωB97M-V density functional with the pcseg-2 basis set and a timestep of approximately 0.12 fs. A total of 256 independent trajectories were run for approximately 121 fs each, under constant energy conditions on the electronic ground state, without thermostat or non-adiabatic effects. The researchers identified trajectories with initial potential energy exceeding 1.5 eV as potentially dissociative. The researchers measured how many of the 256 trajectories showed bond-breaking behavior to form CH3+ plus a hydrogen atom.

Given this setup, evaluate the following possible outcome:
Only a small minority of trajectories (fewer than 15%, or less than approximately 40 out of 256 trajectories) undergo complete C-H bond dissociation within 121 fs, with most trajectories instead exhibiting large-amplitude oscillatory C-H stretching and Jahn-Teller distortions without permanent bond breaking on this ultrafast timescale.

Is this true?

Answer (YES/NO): YES